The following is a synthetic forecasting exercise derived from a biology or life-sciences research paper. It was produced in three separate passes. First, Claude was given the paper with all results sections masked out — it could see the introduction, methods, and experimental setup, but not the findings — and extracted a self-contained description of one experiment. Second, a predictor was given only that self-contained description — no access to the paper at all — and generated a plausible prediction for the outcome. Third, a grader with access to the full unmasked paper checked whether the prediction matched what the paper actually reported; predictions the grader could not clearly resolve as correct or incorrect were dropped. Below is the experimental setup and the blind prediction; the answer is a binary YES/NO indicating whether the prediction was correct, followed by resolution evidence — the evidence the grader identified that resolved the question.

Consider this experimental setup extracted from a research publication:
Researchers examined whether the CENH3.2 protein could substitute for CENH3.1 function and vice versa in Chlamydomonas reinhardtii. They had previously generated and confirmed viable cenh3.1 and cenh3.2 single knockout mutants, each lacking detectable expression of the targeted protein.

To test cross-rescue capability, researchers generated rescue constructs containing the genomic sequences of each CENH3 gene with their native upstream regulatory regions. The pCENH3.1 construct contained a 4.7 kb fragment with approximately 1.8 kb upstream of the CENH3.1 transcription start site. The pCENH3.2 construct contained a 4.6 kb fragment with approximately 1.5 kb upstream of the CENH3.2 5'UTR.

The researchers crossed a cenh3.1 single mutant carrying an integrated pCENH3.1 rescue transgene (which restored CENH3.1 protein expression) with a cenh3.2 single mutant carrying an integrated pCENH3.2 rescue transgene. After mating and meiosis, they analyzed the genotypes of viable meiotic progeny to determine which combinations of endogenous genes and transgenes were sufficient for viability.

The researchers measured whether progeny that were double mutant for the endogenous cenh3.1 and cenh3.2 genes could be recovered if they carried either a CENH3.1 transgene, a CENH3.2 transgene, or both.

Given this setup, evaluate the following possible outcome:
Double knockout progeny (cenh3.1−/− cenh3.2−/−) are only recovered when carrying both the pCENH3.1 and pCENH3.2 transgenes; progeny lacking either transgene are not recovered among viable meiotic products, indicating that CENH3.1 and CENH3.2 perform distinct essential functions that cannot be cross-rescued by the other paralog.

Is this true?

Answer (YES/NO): NO